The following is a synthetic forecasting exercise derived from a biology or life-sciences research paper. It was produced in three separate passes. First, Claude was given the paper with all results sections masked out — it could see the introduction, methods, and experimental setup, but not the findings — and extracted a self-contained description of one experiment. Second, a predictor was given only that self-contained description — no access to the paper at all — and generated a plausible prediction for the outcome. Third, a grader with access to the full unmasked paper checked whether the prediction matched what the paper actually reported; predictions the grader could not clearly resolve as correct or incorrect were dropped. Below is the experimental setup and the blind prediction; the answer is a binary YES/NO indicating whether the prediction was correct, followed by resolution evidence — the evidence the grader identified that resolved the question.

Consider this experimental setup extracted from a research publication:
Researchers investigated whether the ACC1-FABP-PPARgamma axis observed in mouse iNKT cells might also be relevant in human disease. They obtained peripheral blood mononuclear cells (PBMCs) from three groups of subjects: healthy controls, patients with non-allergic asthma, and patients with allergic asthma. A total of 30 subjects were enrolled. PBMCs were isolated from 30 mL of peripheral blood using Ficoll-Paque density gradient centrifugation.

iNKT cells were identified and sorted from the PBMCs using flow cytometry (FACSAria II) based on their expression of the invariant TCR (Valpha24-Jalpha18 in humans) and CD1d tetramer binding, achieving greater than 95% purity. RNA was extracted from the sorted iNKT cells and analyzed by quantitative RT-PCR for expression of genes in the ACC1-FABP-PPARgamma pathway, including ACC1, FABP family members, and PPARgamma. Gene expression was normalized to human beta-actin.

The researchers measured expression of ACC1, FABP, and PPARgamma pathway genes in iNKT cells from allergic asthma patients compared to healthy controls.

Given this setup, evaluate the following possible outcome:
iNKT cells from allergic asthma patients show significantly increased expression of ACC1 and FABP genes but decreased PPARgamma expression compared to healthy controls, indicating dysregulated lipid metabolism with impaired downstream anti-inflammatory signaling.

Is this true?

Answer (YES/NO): NO